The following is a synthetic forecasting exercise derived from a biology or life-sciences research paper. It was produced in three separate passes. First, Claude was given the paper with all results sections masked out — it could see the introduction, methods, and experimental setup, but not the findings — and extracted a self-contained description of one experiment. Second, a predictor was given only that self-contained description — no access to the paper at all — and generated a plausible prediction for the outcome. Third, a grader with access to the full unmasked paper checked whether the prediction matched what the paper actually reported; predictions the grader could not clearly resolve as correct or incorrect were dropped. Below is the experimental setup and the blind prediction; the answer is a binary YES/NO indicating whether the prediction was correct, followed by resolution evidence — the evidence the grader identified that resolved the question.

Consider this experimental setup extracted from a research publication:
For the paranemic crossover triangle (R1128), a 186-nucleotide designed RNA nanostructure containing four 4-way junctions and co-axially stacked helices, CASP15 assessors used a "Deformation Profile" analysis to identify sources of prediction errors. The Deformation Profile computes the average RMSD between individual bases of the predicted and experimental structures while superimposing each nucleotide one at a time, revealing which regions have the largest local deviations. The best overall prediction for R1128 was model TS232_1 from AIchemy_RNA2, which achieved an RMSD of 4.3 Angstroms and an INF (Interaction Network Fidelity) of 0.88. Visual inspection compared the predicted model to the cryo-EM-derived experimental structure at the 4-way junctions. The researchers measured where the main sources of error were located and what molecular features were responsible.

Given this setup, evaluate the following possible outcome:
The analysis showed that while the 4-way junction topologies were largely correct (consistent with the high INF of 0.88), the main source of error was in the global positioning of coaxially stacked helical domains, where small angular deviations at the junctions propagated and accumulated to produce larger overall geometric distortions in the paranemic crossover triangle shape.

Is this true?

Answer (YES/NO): NO